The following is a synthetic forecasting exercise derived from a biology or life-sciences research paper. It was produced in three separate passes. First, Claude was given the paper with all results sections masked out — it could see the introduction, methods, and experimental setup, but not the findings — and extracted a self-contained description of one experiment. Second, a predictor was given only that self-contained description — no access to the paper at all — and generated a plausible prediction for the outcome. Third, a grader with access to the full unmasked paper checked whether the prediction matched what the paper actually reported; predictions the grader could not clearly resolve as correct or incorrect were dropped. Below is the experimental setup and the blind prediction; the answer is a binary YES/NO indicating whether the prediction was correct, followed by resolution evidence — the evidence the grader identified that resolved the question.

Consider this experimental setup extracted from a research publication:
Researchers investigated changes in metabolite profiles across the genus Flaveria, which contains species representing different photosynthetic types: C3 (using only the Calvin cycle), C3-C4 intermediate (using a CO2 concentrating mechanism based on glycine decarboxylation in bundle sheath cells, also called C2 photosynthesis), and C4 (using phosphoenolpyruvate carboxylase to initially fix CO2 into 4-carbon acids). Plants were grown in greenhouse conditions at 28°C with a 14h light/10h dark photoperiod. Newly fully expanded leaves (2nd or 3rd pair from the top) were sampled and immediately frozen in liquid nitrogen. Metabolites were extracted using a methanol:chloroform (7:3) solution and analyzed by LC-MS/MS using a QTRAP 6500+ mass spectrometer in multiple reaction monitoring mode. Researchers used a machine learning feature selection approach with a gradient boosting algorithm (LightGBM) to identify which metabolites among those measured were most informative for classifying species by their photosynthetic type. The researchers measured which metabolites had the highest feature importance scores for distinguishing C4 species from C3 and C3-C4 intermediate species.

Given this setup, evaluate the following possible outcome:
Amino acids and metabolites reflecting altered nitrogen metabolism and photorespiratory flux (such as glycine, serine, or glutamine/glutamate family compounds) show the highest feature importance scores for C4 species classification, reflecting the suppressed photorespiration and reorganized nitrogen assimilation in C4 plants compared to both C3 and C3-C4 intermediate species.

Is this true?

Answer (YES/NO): NO